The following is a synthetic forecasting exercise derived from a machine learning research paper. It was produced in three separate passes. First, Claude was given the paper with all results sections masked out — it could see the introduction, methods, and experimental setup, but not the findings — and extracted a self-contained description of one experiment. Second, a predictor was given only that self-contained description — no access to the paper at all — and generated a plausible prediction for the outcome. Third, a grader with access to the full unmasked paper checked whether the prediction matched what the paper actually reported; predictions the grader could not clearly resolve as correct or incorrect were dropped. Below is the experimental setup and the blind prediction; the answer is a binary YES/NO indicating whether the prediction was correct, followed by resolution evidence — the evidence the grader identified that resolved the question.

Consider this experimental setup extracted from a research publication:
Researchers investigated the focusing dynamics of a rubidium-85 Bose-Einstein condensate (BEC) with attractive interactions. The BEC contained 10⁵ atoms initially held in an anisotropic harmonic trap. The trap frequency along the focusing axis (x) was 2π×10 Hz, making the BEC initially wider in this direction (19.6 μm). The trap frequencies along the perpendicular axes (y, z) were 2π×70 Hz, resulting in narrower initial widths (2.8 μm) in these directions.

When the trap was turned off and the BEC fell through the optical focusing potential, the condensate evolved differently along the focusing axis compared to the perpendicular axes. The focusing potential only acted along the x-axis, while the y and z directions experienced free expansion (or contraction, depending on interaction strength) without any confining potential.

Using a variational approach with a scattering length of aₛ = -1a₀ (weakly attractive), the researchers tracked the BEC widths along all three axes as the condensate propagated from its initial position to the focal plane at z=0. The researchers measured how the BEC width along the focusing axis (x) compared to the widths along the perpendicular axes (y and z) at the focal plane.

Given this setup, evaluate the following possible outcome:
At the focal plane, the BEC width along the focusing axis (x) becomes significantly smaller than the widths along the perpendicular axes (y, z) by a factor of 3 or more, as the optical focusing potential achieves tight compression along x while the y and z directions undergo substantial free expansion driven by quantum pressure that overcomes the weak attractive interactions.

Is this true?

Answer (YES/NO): NO